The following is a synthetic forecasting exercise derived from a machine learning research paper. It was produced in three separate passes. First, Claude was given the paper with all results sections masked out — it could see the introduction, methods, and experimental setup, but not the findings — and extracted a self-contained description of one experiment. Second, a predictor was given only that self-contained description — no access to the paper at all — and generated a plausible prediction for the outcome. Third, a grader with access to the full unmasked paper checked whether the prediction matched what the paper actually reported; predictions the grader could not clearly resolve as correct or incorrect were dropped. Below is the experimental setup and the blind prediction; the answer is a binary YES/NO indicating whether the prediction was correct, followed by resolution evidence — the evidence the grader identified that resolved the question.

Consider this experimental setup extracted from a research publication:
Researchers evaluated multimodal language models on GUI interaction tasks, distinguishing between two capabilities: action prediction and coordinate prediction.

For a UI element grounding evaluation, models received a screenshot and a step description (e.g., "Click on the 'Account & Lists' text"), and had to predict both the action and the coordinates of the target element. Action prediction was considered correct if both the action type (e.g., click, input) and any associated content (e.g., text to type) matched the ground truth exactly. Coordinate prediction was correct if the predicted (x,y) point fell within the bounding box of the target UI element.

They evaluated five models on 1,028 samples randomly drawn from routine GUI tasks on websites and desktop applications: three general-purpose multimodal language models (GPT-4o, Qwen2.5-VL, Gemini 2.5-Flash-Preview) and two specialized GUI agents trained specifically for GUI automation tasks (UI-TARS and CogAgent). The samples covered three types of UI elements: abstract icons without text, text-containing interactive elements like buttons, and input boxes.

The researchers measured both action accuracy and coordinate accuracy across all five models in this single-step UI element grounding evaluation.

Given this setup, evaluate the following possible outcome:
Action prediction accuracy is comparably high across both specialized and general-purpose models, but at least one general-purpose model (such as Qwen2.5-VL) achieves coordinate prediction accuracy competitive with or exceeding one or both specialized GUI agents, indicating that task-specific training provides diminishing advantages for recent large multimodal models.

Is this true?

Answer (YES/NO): NO